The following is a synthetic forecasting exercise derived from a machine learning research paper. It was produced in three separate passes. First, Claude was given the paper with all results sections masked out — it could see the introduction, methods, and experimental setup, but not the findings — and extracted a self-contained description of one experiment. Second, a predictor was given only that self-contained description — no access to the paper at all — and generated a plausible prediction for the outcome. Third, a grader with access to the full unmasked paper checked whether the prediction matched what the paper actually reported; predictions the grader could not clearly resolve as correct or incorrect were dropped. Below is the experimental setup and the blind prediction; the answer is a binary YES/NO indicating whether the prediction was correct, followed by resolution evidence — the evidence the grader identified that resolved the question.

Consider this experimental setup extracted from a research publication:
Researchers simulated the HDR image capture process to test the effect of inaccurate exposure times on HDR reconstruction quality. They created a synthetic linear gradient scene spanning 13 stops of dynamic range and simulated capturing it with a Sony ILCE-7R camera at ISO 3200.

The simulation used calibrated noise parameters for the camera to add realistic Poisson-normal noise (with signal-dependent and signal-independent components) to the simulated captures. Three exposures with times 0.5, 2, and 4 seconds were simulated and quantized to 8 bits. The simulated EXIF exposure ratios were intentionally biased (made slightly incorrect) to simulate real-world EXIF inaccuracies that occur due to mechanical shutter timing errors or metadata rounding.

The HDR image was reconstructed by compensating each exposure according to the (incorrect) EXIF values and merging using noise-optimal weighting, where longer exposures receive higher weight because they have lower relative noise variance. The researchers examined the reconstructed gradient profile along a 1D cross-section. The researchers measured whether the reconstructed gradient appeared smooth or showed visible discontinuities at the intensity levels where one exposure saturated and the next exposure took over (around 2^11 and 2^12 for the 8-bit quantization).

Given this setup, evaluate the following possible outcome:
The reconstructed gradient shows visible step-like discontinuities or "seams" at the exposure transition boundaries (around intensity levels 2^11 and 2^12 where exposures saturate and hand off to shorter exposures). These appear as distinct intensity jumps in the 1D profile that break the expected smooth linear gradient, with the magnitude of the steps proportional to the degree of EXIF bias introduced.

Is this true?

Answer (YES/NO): YES